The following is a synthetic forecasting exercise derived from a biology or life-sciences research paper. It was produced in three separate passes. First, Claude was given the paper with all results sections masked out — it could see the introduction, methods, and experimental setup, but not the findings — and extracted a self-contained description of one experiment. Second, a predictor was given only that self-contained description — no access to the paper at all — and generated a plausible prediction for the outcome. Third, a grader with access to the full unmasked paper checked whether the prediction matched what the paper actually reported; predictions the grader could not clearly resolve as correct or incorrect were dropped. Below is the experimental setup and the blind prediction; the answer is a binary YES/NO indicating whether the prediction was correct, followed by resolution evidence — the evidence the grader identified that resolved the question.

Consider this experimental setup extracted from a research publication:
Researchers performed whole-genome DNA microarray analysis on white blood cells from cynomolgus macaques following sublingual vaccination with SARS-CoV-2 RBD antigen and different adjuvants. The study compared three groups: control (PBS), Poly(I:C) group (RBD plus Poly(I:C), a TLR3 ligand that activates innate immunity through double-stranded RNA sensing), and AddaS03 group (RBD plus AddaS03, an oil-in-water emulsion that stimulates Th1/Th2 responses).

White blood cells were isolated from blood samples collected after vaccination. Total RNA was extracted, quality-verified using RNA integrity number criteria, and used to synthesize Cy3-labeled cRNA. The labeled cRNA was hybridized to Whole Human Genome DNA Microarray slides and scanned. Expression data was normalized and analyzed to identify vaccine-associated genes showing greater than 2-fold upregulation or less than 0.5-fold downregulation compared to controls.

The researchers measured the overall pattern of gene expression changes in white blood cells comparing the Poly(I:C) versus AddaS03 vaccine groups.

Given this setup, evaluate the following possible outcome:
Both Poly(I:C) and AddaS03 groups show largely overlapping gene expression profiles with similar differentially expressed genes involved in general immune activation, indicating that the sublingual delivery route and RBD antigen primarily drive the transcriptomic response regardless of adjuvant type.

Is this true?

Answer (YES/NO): NO